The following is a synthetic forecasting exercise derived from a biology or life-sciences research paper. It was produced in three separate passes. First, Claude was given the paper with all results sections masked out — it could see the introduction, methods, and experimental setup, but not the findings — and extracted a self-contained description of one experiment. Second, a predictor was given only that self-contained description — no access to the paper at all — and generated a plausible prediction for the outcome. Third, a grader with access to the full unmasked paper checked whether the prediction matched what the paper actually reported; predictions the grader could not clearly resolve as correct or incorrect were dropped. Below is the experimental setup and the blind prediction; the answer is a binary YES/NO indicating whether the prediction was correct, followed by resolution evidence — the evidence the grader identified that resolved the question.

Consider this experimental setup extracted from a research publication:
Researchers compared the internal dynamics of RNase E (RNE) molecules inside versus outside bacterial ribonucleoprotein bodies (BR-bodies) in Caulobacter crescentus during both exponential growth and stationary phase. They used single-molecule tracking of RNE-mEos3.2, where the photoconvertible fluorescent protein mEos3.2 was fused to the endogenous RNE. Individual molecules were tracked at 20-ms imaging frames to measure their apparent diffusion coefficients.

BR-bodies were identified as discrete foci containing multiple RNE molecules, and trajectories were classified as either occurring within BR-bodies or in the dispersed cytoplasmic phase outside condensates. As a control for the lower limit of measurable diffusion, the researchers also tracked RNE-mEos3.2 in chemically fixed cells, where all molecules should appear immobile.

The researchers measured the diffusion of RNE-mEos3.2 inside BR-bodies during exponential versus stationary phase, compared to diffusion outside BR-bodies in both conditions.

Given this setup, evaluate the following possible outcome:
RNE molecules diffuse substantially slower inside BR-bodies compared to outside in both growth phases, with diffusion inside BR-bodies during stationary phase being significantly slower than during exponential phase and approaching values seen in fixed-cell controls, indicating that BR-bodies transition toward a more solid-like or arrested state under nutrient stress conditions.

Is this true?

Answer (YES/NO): YES